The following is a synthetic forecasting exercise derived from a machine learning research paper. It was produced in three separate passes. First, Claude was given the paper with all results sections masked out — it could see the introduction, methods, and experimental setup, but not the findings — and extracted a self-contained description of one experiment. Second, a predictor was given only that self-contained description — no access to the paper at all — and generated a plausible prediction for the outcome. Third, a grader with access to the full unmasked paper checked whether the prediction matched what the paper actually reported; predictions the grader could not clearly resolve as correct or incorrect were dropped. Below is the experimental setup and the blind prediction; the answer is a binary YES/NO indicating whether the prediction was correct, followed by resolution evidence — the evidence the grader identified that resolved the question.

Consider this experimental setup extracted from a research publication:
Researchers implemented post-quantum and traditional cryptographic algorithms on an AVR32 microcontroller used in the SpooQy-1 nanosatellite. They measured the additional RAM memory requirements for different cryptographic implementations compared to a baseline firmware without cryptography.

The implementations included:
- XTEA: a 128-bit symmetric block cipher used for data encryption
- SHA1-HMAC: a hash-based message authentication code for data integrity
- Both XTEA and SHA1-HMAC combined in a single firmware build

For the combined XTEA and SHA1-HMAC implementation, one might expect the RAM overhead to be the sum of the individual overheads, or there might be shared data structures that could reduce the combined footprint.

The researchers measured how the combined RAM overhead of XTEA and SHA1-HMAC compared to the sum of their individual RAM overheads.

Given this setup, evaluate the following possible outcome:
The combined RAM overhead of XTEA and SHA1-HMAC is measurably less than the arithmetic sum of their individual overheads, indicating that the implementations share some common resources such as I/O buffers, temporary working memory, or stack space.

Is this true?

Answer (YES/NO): NO